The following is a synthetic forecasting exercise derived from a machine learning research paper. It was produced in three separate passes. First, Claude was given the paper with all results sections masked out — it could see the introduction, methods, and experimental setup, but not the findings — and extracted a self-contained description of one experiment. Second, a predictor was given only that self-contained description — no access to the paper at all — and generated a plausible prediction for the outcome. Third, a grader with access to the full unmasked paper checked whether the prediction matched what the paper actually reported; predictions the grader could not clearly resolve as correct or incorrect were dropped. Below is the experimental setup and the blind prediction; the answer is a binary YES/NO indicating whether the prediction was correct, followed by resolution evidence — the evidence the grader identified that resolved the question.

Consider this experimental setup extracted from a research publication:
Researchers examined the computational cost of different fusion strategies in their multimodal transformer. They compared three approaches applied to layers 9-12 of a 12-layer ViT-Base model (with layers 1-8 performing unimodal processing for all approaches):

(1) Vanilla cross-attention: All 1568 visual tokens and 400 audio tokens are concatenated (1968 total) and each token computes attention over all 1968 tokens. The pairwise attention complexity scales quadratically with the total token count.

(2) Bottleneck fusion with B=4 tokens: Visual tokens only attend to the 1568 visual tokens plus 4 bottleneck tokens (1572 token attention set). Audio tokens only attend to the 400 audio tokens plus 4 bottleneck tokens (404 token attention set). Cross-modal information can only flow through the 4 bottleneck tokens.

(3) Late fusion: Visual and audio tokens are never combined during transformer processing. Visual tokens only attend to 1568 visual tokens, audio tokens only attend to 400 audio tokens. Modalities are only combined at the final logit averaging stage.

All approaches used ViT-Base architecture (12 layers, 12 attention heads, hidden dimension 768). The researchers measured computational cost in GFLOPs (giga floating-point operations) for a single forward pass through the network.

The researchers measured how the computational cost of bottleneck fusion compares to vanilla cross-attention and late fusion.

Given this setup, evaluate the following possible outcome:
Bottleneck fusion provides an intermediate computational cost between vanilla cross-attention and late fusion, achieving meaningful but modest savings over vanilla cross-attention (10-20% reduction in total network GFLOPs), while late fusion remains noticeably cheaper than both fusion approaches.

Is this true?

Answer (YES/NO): NO